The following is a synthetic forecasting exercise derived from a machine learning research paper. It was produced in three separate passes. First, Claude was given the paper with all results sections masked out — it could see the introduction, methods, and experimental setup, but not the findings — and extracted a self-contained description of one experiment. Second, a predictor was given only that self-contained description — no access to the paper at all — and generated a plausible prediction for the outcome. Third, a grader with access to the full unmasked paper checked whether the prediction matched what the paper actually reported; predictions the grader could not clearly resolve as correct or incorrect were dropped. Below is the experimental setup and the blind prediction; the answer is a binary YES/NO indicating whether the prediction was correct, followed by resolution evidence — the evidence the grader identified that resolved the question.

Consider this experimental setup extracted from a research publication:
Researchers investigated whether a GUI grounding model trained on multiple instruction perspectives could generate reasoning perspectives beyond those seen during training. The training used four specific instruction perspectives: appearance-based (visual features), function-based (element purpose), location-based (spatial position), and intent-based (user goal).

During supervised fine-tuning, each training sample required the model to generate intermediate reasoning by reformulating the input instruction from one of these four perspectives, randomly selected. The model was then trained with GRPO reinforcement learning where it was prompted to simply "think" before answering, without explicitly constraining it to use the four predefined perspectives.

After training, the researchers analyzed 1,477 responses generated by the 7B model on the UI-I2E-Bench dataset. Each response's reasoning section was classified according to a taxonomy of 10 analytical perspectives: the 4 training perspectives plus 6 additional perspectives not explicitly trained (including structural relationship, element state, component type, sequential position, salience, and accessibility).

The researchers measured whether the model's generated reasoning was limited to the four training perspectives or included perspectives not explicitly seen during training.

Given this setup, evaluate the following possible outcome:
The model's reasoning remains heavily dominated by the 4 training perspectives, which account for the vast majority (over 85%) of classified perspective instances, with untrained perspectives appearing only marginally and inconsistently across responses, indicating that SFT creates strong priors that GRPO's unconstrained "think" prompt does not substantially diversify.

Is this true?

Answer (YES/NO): NO